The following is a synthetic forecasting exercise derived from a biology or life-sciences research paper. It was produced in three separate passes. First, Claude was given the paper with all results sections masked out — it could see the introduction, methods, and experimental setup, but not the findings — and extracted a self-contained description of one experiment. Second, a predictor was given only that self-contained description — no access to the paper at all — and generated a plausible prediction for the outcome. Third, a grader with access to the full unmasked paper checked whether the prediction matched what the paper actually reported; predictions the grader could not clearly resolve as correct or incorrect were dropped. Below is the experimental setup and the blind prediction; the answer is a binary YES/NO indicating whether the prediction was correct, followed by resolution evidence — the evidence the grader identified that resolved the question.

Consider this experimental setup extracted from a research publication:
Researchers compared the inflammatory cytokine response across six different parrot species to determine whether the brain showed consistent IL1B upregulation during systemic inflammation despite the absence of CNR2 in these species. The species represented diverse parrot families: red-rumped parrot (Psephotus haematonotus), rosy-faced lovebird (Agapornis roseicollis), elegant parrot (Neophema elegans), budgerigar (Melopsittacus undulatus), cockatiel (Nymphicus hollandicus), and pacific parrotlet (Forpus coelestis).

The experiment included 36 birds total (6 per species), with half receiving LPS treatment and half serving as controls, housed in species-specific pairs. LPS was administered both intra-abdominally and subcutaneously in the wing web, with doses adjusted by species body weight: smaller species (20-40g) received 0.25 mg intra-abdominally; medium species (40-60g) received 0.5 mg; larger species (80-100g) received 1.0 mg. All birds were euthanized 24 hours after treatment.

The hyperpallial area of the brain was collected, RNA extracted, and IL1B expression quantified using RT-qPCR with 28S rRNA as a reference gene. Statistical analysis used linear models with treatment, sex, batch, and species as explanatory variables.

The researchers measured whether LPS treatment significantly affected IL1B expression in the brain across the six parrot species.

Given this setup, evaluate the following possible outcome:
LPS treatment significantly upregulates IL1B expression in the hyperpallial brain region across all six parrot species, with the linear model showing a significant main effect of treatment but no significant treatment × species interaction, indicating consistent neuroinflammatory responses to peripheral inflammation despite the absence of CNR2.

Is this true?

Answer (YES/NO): NO